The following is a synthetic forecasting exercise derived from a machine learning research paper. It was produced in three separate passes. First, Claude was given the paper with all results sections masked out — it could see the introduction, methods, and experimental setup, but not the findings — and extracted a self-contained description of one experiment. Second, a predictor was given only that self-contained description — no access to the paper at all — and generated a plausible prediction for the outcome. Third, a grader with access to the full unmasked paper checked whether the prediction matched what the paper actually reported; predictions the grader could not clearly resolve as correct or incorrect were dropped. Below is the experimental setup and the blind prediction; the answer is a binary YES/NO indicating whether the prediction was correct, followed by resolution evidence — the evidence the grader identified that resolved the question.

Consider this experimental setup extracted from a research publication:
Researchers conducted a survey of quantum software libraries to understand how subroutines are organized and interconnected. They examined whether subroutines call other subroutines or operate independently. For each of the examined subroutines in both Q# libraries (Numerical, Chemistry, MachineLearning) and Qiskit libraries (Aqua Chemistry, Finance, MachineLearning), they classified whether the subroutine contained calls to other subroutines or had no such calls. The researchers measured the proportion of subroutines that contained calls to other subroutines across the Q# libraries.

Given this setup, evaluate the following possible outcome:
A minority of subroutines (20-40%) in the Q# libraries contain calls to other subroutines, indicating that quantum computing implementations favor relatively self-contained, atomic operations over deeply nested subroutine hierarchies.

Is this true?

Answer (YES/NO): NO